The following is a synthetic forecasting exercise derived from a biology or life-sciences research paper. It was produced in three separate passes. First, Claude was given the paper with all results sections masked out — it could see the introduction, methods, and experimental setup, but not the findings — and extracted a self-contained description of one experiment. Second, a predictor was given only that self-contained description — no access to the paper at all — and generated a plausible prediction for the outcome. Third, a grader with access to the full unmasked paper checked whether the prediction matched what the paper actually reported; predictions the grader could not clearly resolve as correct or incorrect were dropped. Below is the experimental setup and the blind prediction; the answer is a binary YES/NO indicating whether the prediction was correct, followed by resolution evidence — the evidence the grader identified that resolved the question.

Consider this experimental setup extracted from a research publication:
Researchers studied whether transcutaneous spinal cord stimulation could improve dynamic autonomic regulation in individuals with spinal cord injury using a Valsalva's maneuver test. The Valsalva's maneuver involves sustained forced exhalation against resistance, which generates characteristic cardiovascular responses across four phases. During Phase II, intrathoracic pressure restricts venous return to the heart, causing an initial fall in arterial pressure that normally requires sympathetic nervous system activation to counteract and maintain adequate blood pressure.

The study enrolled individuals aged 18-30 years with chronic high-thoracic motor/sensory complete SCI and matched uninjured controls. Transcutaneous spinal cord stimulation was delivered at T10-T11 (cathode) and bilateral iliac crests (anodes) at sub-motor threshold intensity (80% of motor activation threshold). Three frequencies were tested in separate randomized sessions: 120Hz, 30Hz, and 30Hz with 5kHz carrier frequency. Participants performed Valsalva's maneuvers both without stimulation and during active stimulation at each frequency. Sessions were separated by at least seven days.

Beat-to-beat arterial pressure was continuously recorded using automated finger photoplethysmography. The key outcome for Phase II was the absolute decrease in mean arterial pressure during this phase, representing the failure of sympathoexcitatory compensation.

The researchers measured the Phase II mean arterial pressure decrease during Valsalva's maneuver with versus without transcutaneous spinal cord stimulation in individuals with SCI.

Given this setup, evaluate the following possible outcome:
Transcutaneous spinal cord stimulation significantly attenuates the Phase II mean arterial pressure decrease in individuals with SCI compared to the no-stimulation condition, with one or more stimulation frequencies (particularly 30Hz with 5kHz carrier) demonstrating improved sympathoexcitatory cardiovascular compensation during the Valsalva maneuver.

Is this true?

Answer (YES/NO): NO